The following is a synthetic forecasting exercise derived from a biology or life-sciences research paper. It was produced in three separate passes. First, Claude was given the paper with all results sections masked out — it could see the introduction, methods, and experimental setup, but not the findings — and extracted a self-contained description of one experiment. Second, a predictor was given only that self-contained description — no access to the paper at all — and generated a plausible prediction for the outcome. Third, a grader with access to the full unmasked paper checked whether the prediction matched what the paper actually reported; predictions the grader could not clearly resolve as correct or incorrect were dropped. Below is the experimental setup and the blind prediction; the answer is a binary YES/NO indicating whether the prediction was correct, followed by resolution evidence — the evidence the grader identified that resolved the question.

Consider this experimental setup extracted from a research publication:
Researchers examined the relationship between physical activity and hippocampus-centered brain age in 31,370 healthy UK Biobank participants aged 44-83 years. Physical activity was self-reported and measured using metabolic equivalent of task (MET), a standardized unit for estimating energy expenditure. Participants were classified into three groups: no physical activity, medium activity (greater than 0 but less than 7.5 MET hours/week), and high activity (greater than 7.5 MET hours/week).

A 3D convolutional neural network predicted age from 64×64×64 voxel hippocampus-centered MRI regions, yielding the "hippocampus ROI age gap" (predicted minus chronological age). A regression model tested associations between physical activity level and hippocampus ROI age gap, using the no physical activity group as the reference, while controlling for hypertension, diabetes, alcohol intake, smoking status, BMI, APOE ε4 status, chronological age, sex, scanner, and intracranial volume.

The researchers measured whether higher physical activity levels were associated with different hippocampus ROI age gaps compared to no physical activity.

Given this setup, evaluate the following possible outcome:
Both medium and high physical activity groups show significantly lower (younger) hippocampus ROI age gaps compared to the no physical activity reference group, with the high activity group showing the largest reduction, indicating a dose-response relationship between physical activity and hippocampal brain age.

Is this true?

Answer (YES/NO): NO